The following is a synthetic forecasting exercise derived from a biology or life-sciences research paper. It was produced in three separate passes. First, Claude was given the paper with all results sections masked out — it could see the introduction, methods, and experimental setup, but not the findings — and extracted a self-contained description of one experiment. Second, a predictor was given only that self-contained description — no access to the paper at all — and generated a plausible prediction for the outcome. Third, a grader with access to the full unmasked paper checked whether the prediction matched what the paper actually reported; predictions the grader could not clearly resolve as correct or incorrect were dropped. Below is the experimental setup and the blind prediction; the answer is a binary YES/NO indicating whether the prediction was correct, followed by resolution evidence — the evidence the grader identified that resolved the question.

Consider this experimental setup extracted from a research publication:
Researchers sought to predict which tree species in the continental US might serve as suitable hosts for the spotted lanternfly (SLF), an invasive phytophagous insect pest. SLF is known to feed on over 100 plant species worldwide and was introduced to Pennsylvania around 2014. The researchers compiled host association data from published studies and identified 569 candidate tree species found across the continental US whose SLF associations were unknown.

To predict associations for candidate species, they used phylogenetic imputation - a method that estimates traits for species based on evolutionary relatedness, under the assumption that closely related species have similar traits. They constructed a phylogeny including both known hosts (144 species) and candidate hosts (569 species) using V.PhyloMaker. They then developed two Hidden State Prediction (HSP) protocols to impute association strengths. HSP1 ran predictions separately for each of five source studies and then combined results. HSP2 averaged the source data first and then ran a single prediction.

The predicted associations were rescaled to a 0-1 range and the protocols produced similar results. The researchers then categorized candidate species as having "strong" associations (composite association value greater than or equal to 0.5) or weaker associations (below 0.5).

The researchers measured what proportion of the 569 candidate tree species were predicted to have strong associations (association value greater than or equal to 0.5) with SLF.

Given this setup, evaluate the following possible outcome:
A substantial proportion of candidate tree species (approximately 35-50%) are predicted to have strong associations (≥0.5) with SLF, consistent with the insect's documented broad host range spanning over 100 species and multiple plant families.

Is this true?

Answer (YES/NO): YES